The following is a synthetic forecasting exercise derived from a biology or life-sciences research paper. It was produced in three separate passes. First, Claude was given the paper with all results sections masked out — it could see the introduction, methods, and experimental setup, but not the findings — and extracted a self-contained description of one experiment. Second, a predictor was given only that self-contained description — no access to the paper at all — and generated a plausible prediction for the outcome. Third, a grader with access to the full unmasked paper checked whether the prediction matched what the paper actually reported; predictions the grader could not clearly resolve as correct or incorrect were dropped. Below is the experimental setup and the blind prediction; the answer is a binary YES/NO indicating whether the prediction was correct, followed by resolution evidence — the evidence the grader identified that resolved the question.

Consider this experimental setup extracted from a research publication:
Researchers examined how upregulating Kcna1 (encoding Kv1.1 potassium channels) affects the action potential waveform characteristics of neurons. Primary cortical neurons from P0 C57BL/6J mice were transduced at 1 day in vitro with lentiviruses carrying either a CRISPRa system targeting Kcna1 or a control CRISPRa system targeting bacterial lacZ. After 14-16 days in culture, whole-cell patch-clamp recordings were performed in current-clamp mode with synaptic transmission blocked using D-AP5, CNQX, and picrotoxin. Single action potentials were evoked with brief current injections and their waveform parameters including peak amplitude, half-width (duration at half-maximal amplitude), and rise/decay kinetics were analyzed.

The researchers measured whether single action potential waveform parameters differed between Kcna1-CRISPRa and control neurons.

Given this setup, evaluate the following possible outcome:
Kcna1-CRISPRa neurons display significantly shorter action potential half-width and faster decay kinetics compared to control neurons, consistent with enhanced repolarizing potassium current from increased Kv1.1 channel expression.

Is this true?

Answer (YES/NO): NO